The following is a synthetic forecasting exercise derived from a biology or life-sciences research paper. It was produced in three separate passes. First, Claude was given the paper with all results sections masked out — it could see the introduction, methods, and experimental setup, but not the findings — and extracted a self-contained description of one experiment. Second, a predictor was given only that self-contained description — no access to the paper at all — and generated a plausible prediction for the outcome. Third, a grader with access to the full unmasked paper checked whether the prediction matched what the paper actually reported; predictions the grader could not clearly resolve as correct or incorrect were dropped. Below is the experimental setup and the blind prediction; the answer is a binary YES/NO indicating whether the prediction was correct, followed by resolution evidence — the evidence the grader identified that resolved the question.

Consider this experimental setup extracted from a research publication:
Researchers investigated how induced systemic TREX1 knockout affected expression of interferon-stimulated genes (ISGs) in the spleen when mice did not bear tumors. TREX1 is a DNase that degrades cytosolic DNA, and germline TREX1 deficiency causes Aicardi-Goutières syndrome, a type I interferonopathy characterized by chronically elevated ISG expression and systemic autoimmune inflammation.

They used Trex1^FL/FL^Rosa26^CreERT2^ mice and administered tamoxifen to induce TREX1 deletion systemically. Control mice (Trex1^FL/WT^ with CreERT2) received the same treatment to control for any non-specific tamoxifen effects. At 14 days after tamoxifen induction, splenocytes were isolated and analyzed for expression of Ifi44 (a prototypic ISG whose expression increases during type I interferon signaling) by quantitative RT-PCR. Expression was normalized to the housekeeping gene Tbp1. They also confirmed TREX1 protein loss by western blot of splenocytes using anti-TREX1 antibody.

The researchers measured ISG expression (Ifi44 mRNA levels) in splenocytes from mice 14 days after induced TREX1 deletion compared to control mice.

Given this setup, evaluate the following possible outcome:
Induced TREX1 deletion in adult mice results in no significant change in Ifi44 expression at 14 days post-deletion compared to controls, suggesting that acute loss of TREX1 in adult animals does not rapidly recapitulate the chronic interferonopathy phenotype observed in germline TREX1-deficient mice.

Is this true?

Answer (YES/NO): NO